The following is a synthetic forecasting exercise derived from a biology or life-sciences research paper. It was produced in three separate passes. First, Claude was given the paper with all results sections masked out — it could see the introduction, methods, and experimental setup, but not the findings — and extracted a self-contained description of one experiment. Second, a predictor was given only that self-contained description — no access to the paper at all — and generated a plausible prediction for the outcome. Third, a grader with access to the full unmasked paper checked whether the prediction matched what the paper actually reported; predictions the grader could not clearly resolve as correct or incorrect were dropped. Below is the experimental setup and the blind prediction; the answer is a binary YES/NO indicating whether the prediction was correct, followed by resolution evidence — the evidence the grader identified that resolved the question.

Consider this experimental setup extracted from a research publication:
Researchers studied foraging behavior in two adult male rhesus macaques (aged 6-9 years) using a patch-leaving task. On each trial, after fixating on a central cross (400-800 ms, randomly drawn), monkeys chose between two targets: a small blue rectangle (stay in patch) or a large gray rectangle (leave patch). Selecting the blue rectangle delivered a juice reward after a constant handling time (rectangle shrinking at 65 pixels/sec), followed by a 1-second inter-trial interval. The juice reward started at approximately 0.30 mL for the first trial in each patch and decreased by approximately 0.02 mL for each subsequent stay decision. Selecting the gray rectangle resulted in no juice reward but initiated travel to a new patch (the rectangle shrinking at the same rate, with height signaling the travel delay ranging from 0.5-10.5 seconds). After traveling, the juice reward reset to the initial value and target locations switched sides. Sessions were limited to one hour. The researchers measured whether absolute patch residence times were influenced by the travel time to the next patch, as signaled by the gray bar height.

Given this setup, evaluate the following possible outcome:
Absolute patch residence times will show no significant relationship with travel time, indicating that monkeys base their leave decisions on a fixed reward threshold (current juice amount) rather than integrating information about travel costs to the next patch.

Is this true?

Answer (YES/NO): NO